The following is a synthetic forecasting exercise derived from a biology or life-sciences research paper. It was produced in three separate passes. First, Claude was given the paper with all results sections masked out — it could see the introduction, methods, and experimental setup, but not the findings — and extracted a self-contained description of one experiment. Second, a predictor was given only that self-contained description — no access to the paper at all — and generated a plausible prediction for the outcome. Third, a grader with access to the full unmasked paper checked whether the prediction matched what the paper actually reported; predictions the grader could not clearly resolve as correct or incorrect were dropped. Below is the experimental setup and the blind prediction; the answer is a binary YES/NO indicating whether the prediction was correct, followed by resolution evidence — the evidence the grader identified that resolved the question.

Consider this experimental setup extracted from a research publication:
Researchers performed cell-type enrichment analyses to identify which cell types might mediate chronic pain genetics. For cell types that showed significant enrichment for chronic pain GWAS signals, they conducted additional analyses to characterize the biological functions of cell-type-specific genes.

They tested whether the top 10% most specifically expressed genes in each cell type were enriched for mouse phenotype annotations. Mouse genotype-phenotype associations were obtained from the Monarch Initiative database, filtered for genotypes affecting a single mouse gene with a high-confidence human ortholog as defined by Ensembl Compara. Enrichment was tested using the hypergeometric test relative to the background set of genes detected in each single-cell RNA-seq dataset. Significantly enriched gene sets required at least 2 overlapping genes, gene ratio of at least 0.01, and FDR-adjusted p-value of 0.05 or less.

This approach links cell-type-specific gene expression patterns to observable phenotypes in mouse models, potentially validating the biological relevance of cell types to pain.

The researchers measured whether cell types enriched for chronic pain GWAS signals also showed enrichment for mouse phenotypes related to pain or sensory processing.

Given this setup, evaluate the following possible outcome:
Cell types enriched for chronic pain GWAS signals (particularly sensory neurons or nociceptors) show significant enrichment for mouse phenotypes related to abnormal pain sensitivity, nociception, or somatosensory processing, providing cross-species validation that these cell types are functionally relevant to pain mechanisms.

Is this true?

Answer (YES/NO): NO